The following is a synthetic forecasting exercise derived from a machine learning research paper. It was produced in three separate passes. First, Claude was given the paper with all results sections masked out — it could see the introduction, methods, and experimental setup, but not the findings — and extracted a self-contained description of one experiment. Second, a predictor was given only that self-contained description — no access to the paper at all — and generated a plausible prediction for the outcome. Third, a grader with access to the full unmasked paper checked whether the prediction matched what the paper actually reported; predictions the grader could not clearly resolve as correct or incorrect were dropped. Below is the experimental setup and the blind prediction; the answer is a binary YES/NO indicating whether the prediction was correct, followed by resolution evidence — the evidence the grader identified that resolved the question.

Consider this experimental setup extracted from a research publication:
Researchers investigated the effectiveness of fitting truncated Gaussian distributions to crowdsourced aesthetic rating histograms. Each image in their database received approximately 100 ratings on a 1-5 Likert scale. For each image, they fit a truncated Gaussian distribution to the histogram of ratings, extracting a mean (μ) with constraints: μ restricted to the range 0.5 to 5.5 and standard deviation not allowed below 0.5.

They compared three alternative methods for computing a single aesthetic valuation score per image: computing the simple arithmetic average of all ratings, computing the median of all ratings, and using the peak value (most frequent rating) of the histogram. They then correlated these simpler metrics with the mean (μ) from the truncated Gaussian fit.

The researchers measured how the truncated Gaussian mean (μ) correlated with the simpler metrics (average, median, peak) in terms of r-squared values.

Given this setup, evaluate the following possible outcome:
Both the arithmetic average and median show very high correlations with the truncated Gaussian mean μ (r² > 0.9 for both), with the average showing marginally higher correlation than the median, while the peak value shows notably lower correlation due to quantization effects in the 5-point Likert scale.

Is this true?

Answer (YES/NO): NO